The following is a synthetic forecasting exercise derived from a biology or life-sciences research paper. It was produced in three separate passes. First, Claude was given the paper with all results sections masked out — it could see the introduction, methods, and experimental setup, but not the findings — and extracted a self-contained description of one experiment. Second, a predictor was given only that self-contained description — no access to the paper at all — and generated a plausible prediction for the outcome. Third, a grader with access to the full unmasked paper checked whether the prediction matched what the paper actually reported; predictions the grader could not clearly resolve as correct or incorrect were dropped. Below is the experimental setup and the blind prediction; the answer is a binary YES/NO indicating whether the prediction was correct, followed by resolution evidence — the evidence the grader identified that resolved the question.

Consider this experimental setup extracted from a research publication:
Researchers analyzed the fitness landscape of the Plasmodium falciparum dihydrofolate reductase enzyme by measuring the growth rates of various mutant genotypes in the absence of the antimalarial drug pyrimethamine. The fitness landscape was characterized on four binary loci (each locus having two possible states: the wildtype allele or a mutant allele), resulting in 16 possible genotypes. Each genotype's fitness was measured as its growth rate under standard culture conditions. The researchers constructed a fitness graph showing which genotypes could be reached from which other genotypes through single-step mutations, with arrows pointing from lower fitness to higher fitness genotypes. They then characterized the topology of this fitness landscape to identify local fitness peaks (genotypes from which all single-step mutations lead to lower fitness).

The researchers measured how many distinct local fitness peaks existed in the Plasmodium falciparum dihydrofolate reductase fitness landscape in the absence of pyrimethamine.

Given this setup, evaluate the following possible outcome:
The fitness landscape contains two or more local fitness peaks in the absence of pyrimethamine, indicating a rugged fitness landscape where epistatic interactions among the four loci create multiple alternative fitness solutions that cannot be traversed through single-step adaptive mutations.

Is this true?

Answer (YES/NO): YES